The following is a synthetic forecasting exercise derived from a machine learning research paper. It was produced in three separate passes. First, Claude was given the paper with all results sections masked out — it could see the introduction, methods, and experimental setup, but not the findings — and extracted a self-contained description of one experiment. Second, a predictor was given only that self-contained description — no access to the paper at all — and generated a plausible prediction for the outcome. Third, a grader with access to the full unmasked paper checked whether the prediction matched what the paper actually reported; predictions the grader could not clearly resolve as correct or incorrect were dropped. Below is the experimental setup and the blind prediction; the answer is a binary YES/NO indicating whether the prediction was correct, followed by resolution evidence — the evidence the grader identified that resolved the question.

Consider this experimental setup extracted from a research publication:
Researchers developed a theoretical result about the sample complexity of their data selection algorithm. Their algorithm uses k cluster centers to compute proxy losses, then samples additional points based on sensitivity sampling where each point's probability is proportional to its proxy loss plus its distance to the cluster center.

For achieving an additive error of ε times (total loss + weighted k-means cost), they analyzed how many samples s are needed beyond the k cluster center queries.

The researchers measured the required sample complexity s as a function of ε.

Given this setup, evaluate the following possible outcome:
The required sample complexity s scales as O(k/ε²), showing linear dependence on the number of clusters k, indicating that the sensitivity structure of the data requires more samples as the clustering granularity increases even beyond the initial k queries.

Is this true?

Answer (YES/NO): NO